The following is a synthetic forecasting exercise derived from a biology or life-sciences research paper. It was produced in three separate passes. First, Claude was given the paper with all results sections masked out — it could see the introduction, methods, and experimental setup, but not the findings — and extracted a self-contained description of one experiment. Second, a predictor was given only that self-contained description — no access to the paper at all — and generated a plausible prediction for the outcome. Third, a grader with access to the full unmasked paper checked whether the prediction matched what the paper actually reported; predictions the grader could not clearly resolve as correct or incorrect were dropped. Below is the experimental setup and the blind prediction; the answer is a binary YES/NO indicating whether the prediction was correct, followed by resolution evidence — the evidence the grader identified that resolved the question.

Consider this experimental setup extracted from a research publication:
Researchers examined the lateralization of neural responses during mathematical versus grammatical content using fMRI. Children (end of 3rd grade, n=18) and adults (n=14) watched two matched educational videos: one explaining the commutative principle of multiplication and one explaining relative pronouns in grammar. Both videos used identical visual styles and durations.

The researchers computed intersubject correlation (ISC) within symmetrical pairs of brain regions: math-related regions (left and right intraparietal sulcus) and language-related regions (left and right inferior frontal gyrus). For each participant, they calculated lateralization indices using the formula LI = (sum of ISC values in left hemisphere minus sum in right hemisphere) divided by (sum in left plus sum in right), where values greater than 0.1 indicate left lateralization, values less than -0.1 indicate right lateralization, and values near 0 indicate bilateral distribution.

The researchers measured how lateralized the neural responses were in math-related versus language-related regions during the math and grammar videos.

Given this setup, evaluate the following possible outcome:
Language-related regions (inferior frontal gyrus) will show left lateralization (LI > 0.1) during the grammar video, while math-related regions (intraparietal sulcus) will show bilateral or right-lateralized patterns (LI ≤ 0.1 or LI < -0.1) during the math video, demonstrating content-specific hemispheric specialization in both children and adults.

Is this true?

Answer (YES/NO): NO